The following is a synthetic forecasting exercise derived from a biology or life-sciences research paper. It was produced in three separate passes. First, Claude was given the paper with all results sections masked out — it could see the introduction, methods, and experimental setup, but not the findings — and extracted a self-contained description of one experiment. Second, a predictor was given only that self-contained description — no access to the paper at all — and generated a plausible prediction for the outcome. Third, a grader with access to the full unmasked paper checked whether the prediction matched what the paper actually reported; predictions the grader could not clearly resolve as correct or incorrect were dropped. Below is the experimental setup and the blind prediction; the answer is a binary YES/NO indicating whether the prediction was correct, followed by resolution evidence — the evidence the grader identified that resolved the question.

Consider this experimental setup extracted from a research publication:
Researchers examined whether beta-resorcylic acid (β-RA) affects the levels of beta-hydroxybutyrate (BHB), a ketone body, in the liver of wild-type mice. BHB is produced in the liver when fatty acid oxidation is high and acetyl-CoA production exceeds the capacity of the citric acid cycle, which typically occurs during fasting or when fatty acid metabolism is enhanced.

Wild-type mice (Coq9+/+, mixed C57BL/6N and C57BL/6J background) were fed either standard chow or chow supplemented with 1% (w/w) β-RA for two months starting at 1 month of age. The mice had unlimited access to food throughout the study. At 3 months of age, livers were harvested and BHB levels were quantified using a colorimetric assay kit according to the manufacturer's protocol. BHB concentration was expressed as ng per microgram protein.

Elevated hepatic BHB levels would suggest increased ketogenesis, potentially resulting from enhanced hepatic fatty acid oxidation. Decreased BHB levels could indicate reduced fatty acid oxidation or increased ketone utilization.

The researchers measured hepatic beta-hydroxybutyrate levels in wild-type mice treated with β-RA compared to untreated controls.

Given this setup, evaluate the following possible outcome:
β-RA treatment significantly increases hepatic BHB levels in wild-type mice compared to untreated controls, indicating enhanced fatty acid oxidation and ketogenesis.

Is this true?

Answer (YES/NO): NO